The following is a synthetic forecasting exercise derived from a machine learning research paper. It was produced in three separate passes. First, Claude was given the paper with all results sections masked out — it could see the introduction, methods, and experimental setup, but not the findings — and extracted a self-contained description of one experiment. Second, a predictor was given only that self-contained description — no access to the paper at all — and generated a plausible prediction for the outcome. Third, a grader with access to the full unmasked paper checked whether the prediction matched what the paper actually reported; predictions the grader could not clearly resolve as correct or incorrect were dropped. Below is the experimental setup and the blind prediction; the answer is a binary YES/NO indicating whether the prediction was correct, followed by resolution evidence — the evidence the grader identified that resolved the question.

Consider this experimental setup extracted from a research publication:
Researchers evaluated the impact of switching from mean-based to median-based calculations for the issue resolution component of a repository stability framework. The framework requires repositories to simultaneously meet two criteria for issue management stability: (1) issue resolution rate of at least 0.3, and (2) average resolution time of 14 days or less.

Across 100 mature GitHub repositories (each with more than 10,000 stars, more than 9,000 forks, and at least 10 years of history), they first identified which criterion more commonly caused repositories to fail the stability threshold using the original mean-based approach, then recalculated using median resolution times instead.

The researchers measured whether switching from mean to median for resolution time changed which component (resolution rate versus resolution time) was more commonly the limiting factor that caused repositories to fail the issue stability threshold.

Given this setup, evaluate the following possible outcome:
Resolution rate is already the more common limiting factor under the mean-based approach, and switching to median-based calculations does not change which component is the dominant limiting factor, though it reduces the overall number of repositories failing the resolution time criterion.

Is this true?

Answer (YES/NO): YES